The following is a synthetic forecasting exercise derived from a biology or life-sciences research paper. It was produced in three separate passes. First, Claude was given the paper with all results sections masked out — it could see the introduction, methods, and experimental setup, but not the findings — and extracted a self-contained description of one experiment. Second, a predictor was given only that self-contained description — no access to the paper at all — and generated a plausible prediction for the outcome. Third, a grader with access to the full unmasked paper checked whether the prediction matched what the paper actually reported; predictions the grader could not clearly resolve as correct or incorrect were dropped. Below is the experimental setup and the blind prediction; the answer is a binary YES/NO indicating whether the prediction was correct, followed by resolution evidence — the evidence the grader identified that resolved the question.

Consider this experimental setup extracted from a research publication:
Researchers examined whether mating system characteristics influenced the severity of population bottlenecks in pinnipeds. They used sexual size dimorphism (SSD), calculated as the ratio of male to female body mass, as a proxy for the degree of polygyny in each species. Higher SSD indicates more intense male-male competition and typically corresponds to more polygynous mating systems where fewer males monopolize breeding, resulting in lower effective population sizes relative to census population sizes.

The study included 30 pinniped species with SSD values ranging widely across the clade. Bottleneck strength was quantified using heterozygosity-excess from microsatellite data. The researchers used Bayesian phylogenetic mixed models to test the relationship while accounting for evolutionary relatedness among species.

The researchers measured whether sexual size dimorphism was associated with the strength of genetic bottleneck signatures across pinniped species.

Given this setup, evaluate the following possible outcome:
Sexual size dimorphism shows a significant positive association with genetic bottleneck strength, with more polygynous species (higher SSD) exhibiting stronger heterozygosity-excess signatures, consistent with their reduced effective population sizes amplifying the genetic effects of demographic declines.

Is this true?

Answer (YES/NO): YES